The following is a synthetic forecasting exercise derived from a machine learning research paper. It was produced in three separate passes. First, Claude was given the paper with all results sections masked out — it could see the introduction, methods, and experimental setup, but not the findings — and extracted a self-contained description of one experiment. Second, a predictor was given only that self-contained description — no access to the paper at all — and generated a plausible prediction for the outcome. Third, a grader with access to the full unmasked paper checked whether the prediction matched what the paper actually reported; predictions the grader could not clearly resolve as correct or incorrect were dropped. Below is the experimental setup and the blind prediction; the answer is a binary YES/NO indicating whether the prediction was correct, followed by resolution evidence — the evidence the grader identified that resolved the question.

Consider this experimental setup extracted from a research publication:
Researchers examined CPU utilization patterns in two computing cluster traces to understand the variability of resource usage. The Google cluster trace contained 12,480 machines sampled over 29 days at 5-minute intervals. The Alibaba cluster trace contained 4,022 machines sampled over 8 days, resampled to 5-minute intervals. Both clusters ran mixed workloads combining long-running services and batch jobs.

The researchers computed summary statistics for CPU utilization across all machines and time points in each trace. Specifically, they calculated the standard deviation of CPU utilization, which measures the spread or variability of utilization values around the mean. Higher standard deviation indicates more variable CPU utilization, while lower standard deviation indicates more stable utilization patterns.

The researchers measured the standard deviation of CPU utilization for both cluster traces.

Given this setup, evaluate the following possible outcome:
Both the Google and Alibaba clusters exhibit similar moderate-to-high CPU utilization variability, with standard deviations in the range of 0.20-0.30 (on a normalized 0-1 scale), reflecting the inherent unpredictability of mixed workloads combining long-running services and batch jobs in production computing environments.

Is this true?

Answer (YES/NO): NO